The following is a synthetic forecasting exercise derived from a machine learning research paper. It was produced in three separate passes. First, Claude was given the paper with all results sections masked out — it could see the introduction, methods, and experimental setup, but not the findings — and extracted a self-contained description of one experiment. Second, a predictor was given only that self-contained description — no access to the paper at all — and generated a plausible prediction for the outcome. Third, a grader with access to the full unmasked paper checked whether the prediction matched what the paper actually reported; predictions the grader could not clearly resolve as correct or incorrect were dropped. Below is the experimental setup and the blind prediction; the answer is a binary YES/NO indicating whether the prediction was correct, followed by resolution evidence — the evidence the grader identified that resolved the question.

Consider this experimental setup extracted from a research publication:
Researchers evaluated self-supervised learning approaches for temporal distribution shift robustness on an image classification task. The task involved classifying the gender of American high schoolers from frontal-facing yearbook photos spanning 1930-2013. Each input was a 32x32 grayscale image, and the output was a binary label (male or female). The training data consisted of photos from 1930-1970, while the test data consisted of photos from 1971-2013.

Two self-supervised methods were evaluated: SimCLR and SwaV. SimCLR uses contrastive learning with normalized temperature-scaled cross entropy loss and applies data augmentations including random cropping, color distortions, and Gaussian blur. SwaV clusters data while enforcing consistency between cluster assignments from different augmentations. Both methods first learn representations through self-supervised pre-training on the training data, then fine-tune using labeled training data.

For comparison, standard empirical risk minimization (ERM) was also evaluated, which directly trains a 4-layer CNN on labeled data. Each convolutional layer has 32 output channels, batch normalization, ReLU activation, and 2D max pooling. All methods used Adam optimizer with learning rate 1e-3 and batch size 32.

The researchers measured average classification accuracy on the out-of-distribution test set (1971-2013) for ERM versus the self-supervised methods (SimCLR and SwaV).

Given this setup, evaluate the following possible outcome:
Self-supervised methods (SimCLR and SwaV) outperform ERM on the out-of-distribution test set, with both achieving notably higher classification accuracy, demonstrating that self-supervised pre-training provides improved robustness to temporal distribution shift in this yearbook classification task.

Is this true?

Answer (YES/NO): NO